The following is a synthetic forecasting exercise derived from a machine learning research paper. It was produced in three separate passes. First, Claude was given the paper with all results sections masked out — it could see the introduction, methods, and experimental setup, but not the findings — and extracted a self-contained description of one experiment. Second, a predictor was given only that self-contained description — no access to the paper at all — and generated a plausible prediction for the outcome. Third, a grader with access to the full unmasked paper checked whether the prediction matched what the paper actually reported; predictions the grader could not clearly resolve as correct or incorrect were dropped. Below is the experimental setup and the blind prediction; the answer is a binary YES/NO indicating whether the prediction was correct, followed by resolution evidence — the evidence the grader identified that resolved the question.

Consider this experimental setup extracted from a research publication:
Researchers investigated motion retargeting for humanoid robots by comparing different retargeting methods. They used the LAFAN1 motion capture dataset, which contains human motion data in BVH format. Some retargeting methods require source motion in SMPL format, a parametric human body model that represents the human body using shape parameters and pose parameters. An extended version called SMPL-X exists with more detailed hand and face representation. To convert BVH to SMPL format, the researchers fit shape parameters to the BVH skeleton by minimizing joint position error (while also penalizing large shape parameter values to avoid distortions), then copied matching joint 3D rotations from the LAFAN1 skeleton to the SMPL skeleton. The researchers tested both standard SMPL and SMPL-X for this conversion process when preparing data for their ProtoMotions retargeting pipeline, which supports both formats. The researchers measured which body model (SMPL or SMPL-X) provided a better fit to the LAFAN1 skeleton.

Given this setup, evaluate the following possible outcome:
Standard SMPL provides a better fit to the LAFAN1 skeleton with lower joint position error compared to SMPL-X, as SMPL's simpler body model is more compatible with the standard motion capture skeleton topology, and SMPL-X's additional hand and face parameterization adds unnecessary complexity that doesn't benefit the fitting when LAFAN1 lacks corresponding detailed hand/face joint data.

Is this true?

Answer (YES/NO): NO